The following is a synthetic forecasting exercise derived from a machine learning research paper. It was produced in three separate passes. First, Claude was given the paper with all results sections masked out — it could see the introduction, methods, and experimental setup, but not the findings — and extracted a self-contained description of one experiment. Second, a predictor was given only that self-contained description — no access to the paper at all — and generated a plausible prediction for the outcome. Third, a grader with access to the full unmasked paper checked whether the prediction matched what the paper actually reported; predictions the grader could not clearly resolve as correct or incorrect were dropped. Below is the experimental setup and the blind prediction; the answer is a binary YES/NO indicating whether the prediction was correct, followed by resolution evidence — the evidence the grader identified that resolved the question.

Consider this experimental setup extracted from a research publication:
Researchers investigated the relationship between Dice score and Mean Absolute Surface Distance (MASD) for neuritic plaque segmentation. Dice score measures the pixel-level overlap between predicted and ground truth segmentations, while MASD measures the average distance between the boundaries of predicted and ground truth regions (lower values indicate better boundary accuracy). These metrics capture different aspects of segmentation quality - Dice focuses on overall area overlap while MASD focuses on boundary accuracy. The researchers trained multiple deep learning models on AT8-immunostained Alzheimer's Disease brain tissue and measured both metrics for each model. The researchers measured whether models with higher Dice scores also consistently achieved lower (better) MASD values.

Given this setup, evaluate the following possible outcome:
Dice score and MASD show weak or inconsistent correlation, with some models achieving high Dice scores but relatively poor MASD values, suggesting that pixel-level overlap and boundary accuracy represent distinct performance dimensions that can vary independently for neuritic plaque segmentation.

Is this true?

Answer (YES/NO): YES